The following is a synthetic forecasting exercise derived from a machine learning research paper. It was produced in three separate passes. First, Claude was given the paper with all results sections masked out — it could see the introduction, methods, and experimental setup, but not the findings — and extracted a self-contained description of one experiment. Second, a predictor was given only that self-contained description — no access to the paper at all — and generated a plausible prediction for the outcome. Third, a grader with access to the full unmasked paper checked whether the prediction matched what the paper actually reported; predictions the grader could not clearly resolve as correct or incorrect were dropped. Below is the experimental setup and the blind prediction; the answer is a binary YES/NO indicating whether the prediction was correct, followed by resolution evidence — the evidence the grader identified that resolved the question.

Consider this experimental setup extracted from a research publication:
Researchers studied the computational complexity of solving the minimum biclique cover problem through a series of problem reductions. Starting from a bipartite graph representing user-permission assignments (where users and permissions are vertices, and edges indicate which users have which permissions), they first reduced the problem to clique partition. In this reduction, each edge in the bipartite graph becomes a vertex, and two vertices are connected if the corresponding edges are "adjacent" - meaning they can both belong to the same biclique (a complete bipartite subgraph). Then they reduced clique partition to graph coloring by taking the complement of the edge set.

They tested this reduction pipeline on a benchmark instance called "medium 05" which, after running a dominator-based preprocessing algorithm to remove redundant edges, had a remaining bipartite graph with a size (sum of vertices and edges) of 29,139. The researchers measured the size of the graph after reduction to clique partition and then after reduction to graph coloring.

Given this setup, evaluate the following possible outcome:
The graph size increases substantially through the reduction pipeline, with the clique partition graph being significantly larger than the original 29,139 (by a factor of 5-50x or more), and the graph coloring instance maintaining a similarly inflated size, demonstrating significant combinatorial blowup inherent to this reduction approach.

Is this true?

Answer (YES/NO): YES